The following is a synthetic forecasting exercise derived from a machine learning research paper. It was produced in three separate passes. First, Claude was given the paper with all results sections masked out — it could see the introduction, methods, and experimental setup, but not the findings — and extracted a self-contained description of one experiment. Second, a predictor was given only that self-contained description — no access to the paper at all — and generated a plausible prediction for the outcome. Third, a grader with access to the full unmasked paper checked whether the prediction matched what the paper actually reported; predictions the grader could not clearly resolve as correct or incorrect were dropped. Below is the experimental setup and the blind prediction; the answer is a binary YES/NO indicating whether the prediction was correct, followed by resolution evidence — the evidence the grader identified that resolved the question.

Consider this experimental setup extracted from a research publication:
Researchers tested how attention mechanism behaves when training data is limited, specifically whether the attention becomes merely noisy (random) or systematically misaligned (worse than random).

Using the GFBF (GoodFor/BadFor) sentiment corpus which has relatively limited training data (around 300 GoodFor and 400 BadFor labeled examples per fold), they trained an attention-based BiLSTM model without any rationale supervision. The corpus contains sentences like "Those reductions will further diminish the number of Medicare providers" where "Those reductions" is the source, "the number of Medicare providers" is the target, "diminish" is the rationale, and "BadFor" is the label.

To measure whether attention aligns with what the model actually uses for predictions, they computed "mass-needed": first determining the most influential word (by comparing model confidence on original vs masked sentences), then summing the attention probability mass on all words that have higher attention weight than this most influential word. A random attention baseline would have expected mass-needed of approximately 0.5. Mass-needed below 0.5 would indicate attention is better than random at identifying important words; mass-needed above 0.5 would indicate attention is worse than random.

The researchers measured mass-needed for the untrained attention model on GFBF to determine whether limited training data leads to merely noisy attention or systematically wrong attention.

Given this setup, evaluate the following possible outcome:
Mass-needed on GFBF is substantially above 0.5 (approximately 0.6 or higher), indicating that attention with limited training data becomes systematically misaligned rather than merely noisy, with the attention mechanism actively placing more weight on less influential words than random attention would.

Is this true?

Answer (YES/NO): YES